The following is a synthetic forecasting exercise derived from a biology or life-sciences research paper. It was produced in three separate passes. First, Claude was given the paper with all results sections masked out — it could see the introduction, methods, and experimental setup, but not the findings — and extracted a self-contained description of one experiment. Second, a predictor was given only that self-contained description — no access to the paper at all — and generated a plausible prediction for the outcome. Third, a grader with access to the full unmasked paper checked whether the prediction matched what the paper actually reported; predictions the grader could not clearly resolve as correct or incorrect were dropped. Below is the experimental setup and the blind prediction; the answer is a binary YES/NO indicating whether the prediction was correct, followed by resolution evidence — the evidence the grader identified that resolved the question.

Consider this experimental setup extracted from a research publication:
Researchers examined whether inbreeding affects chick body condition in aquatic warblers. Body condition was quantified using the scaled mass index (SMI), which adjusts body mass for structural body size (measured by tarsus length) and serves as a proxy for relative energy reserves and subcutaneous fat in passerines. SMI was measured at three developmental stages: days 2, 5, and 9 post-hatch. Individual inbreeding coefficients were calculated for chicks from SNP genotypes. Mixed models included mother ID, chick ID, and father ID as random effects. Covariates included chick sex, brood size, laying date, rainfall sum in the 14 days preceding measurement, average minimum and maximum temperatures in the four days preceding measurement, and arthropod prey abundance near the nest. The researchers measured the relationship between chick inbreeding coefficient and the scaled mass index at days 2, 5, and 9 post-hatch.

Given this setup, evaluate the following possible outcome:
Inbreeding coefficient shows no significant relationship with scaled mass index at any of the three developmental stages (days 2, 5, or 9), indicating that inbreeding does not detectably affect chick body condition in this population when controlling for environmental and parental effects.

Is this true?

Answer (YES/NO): YES